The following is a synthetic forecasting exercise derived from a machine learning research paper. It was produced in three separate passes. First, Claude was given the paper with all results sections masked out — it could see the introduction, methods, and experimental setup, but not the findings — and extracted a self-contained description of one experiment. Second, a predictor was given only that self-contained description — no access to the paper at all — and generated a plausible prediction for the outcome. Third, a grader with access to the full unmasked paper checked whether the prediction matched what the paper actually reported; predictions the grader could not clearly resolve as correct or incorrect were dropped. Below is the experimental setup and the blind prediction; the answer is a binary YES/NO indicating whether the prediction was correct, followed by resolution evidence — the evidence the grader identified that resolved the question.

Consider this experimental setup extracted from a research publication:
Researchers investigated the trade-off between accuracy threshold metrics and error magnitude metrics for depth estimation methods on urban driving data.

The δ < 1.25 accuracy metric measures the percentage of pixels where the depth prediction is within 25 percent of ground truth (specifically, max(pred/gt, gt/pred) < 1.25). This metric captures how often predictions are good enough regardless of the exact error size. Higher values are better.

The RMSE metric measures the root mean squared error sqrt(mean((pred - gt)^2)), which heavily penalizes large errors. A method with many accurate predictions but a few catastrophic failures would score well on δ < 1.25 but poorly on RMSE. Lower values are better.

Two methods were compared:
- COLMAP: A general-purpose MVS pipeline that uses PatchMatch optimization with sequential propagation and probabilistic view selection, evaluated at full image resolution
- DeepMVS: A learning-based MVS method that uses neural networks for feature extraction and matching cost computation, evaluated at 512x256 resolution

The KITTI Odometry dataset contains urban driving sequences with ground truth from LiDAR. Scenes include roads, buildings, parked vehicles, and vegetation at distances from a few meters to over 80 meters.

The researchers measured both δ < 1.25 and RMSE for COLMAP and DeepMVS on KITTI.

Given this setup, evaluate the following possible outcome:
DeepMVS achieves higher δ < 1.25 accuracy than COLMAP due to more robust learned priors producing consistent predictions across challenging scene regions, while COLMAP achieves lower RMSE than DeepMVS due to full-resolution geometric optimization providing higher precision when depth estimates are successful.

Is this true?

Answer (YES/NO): NO